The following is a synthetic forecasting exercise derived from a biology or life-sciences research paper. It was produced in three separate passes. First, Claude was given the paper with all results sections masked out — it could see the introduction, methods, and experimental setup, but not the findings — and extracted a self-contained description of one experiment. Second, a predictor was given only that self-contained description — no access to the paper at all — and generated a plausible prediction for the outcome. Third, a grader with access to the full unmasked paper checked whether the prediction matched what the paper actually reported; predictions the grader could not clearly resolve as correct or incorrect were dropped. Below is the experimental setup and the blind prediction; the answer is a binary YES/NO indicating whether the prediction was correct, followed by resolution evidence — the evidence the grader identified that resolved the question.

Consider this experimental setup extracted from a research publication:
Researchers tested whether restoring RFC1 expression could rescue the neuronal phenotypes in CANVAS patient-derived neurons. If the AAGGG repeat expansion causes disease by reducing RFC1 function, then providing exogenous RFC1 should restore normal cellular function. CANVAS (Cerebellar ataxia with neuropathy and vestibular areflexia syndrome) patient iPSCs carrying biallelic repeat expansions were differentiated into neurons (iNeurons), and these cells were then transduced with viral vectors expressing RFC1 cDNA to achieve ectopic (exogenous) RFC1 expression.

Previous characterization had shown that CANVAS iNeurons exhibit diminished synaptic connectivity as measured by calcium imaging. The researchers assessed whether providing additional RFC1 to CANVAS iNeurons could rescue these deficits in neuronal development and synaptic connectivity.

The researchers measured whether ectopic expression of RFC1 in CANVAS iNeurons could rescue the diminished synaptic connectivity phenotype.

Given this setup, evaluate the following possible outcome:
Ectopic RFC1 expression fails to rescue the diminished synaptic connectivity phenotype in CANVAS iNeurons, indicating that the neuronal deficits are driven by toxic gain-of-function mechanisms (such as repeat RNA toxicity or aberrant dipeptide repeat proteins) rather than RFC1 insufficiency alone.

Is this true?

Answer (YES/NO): NO